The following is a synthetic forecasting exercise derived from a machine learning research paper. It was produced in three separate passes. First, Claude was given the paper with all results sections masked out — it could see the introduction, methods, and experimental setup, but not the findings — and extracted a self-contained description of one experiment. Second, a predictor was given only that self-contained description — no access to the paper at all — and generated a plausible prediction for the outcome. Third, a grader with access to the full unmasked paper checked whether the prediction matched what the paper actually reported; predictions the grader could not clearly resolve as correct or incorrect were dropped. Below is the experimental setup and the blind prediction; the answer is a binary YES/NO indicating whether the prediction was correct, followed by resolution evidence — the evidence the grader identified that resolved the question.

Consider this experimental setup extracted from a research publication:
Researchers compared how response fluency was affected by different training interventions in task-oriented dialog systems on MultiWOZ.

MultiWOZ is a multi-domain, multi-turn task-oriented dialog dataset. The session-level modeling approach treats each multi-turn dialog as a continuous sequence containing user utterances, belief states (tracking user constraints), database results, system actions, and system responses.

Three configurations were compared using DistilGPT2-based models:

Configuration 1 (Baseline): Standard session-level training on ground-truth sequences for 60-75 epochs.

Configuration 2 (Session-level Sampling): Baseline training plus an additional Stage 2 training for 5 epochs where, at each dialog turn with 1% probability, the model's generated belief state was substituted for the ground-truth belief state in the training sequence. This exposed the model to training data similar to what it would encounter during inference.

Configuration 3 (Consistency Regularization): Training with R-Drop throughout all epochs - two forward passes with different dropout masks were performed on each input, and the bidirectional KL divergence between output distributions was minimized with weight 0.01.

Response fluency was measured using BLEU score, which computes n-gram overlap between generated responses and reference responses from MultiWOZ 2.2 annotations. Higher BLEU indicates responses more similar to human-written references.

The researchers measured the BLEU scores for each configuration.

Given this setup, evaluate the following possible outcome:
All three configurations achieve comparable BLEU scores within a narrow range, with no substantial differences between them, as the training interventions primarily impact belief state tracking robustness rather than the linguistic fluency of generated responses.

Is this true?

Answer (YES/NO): NO